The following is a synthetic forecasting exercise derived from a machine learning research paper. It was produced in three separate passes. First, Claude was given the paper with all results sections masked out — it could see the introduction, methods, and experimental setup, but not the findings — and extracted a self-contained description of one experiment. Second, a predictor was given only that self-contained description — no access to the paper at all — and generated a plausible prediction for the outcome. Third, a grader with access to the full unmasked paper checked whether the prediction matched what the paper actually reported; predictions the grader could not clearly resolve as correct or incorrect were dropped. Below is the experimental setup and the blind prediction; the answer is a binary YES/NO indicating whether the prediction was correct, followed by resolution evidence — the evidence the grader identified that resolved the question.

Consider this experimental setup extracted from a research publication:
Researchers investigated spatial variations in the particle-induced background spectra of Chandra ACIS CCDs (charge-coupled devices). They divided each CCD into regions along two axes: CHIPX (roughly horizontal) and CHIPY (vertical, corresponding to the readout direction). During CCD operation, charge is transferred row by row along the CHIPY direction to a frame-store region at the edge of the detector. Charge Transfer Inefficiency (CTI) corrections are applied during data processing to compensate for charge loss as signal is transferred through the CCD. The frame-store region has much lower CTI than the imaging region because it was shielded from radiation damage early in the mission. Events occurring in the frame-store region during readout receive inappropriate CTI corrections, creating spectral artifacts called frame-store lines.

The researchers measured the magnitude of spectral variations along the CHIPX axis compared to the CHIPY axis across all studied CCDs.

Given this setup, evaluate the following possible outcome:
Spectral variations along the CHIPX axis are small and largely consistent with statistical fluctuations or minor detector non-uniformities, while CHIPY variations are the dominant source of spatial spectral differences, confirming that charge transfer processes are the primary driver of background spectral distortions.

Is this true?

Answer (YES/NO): NO